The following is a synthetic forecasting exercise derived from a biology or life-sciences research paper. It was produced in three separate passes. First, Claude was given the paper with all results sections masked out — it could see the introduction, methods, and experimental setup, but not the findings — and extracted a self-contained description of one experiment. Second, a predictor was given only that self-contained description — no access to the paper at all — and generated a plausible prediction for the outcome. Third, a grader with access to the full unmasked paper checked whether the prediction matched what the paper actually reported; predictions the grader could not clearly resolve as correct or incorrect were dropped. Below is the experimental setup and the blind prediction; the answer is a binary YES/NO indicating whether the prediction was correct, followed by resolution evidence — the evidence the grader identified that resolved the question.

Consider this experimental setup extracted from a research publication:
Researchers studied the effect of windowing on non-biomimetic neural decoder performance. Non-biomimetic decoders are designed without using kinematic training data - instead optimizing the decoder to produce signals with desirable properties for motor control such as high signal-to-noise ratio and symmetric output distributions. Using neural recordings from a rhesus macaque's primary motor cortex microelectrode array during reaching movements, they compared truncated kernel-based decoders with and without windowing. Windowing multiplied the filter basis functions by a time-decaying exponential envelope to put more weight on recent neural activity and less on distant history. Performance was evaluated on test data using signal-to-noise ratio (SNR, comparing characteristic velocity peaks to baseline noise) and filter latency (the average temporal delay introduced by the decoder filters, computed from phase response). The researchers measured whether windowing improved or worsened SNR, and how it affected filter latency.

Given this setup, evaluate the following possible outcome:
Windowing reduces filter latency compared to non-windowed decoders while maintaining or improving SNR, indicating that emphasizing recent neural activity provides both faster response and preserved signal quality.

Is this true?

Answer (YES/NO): NO